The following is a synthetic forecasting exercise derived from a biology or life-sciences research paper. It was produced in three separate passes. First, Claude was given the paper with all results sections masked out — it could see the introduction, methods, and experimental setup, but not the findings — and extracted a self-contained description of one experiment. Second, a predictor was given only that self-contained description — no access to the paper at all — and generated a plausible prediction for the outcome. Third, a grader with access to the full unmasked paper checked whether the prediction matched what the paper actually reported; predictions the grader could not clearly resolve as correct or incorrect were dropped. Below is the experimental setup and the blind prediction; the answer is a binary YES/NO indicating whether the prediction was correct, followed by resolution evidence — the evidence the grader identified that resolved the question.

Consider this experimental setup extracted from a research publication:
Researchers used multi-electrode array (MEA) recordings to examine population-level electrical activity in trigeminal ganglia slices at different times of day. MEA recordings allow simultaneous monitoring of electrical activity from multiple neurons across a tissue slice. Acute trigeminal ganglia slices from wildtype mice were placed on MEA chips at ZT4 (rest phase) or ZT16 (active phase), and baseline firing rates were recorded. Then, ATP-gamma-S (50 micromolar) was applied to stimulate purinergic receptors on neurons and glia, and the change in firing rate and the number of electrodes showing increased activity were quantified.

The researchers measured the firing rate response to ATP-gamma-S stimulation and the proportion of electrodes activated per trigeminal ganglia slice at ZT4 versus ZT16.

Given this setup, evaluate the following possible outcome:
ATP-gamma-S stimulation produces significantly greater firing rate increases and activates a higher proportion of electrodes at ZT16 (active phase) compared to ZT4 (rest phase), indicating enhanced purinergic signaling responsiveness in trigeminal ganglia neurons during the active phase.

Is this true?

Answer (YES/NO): NO